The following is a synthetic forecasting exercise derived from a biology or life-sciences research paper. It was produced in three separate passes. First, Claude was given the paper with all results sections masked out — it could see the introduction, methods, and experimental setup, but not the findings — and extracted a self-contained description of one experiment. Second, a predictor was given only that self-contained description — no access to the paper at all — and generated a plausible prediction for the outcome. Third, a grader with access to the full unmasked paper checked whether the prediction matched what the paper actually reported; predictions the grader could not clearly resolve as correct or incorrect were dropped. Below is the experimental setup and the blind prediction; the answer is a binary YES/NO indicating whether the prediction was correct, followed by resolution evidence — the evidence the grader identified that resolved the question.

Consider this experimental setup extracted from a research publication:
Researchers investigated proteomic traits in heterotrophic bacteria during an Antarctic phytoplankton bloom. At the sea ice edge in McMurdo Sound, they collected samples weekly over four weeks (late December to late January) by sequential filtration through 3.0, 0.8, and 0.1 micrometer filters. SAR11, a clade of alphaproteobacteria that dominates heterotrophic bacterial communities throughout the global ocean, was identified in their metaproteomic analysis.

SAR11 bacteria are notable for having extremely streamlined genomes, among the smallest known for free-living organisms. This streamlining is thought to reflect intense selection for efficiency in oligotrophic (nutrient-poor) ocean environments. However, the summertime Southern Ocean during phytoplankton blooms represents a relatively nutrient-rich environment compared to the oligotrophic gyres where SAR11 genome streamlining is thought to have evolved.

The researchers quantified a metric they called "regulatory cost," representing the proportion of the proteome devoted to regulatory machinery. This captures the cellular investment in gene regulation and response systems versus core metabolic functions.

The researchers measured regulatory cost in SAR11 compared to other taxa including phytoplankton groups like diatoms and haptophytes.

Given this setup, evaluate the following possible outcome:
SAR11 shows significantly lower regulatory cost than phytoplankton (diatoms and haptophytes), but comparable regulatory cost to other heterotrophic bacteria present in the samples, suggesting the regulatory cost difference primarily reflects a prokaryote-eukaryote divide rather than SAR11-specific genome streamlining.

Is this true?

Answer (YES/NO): NO